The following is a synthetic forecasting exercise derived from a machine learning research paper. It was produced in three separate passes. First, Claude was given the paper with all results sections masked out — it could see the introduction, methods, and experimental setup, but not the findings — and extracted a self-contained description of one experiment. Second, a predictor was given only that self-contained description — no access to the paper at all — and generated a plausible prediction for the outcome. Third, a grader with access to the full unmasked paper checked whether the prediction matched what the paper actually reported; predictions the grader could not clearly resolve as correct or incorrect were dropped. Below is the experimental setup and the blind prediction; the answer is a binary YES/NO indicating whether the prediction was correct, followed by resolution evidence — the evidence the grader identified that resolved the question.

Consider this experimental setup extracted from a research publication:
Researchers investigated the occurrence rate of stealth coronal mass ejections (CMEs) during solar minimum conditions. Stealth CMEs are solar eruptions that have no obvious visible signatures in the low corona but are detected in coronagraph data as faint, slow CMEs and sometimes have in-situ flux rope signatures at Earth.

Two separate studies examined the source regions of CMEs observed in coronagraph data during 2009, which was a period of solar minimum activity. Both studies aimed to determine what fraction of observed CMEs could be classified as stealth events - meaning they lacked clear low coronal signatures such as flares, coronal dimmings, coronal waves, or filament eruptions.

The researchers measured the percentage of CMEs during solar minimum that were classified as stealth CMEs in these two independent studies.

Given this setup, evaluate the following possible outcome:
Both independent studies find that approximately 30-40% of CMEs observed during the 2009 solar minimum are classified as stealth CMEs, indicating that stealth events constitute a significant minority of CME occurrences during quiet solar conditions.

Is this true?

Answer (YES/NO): NO